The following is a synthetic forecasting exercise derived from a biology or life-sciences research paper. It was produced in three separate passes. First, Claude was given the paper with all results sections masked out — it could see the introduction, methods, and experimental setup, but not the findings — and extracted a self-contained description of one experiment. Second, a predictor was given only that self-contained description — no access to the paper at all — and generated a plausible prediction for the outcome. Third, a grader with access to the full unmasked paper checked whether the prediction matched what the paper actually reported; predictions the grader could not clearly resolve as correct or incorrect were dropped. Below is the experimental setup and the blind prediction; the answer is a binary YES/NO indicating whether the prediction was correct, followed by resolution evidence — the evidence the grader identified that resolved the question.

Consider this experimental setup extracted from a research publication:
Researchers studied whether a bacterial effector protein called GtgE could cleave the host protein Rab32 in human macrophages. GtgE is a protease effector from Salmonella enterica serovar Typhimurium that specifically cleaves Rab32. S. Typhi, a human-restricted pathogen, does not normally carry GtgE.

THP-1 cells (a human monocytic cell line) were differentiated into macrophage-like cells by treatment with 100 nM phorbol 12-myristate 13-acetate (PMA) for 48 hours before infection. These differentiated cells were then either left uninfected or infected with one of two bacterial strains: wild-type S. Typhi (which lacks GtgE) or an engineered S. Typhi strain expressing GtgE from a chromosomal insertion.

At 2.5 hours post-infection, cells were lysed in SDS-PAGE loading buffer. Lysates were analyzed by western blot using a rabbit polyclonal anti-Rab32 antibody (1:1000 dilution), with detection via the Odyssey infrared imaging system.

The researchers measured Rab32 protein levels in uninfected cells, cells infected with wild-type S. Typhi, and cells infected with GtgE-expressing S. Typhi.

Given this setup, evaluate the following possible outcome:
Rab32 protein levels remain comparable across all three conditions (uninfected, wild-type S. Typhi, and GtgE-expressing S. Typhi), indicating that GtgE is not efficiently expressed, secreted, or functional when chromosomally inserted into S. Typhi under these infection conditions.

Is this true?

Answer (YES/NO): NO